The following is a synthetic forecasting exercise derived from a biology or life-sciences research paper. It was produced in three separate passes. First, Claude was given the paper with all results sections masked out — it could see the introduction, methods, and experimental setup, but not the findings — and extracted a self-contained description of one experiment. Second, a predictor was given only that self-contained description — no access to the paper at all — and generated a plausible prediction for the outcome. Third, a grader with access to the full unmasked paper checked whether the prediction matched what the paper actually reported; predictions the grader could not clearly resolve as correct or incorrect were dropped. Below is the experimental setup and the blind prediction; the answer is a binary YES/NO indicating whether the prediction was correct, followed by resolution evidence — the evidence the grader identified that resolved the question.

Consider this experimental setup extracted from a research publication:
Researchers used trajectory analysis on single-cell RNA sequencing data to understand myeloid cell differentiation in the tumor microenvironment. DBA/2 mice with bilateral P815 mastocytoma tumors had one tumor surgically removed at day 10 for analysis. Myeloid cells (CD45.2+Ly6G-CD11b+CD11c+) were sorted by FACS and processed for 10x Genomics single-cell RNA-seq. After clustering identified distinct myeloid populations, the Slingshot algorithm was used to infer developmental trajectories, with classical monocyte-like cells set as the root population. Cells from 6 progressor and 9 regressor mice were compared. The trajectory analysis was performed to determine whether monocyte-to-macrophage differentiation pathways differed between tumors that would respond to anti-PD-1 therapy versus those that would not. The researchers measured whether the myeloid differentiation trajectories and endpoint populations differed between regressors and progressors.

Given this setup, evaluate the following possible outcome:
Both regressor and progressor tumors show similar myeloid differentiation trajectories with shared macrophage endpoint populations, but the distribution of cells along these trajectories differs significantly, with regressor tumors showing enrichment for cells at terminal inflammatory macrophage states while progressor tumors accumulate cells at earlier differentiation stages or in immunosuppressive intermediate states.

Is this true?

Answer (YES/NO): NO